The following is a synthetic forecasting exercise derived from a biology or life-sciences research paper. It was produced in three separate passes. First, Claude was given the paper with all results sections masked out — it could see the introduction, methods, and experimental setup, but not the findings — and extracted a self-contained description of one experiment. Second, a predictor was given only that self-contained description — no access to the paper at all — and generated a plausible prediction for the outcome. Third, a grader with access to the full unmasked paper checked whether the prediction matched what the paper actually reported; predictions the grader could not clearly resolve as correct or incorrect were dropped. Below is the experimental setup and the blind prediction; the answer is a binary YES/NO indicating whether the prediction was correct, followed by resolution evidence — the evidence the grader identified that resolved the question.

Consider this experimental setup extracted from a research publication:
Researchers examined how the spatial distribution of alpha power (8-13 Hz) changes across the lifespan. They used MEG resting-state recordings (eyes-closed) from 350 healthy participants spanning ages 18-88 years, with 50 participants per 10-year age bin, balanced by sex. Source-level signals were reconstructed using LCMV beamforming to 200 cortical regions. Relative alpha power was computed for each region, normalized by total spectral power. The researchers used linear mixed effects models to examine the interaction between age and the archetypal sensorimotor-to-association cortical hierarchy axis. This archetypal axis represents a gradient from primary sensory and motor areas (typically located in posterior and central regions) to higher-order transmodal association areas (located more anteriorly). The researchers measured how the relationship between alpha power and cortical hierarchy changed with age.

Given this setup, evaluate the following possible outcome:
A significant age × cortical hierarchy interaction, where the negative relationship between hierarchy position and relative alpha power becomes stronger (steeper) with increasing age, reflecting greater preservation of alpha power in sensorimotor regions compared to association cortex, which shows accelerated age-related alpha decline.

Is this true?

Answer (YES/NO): NO